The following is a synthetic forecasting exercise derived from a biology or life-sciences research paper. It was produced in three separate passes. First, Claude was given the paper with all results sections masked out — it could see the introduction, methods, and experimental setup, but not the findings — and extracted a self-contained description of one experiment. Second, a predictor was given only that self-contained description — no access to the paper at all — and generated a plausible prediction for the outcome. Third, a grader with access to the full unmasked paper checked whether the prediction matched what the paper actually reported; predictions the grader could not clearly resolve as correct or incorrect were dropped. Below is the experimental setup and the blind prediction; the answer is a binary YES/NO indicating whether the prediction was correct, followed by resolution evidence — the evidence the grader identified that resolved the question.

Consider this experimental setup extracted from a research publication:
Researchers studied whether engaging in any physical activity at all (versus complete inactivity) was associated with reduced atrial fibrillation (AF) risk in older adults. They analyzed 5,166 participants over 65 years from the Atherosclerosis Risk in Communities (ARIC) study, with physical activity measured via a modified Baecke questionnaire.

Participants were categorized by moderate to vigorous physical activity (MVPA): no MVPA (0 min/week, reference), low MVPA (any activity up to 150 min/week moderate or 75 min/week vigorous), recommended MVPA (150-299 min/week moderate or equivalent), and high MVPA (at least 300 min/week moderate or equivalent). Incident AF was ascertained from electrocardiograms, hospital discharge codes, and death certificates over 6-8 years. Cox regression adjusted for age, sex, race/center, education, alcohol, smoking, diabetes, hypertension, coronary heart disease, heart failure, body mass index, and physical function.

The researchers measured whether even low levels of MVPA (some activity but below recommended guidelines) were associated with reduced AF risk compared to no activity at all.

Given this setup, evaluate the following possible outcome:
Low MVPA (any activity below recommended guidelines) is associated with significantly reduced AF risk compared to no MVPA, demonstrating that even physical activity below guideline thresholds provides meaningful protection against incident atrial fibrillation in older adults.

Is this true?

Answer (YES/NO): YES